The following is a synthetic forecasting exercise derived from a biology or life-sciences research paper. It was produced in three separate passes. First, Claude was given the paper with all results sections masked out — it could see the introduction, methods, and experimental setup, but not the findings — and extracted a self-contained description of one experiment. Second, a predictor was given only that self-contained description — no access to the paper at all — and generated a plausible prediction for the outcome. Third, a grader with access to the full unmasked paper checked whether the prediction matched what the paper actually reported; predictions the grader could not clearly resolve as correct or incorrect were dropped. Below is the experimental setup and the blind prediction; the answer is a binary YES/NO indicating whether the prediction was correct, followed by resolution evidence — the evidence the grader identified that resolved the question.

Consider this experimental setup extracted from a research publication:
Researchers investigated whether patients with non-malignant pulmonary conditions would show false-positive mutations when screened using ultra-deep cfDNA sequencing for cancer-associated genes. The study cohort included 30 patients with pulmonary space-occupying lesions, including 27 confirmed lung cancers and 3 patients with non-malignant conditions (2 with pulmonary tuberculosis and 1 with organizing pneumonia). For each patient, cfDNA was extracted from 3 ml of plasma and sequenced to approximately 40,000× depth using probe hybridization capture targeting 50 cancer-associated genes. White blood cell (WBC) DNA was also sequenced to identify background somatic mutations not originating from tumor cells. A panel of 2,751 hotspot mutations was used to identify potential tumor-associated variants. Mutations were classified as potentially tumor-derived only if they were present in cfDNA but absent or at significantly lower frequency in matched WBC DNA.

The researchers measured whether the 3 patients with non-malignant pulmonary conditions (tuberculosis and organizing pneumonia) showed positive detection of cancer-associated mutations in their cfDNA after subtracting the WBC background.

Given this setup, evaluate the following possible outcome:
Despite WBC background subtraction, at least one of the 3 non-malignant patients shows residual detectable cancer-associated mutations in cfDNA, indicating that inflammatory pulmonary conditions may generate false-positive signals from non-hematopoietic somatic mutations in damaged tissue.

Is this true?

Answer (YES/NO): NO